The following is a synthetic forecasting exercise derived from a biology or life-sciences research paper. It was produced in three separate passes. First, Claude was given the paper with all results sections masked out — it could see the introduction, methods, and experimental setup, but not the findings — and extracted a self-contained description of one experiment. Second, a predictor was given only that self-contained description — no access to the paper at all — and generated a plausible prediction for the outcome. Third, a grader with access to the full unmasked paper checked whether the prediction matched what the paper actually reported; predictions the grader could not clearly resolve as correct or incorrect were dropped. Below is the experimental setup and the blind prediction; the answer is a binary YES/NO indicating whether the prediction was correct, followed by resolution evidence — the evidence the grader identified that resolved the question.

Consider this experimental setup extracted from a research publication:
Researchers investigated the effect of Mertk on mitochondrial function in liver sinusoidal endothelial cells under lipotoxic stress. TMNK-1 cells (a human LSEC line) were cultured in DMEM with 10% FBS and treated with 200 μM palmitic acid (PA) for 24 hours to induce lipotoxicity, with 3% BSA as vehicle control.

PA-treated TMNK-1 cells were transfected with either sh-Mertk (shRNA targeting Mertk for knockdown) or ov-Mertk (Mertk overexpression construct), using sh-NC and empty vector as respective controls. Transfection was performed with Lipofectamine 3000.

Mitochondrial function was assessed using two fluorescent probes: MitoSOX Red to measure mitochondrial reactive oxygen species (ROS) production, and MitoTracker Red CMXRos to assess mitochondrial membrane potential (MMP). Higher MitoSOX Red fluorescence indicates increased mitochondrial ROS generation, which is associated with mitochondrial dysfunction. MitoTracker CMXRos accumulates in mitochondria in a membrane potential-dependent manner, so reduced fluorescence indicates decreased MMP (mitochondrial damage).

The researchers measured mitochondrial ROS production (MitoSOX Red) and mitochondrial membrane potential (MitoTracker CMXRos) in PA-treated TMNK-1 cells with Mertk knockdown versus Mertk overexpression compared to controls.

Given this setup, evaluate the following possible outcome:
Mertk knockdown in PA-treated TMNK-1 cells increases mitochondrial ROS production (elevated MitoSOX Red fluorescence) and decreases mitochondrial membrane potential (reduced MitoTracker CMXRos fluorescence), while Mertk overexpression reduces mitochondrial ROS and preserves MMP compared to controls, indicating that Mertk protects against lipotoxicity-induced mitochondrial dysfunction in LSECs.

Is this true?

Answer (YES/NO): NO